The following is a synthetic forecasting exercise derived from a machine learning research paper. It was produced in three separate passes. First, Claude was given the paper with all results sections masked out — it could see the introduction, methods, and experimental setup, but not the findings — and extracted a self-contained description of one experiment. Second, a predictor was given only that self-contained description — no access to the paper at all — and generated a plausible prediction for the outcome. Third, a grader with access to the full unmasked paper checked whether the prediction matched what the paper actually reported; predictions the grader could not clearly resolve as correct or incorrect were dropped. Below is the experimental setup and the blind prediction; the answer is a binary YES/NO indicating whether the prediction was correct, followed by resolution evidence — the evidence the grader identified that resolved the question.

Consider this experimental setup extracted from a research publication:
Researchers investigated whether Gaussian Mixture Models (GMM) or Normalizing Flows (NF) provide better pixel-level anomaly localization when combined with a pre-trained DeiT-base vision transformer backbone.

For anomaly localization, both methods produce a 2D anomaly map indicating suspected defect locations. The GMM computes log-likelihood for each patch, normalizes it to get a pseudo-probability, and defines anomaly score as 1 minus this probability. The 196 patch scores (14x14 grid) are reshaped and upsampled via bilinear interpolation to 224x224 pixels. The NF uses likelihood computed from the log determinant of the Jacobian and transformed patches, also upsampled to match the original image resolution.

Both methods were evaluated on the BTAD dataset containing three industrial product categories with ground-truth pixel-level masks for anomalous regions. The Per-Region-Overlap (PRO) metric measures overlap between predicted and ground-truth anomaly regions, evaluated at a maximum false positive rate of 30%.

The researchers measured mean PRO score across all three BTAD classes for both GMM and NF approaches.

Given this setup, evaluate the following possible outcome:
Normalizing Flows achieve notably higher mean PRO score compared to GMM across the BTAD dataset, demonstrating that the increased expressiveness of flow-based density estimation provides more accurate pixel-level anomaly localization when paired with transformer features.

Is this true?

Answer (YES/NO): NO